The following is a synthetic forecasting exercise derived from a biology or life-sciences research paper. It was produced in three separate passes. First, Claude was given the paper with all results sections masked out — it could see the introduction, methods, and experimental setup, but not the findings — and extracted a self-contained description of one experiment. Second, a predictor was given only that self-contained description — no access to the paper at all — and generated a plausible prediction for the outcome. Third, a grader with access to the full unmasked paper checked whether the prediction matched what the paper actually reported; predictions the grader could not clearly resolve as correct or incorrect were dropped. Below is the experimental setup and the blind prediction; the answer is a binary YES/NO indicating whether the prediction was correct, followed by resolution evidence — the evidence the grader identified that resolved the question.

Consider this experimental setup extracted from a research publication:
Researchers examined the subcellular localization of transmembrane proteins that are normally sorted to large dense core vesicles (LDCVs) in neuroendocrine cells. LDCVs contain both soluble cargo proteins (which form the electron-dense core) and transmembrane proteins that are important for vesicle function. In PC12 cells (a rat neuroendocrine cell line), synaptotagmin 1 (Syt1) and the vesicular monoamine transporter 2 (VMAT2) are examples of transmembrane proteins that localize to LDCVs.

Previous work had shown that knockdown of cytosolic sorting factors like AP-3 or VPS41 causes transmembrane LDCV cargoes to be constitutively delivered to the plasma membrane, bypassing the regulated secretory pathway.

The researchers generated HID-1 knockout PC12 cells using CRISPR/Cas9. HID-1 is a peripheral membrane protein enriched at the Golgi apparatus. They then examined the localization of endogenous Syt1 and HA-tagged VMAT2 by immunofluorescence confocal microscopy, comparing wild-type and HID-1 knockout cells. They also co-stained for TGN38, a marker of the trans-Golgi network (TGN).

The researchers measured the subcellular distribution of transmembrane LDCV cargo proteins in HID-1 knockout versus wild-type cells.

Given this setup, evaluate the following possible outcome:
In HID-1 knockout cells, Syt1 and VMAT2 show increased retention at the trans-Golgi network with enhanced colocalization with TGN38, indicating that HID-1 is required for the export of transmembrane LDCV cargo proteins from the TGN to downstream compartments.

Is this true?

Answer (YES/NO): YES